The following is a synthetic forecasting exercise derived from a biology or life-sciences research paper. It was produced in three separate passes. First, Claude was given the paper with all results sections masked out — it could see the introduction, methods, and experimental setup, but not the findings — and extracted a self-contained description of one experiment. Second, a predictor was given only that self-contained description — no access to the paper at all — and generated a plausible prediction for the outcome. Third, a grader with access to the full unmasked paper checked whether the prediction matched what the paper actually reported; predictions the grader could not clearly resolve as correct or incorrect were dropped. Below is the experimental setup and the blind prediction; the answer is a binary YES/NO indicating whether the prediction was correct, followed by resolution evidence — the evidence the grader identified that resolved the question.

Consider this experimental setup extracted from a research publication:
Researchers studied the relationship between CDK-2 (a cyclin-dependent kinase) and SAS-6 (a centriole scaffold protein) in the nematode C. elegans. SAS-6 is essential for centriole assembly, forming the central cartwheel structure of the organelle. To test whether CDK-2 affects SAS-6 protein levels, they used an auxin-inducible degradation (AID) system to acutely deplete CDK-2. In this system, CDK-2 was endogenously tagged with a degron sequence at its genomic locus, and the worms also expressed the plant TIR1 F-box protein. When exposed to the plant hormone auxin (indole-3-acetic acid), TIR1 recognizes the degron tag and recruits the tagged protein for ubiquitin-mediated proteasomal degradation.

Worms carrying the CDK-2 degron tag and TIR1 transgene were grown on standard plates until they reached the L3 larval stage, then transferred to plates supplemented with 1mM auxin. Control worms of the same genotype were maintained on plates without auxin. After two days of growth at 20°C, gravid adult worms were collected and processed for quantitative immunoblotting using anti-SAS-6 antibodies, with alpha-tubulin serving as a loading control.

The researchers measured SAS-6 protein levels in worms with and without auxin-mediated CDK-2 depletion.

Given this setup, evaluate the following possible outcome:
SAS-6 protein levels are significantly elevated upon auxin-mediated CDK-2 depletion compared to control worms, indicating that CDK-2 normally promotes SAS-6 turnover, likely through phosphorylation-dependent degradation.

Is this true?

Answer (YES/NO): NO